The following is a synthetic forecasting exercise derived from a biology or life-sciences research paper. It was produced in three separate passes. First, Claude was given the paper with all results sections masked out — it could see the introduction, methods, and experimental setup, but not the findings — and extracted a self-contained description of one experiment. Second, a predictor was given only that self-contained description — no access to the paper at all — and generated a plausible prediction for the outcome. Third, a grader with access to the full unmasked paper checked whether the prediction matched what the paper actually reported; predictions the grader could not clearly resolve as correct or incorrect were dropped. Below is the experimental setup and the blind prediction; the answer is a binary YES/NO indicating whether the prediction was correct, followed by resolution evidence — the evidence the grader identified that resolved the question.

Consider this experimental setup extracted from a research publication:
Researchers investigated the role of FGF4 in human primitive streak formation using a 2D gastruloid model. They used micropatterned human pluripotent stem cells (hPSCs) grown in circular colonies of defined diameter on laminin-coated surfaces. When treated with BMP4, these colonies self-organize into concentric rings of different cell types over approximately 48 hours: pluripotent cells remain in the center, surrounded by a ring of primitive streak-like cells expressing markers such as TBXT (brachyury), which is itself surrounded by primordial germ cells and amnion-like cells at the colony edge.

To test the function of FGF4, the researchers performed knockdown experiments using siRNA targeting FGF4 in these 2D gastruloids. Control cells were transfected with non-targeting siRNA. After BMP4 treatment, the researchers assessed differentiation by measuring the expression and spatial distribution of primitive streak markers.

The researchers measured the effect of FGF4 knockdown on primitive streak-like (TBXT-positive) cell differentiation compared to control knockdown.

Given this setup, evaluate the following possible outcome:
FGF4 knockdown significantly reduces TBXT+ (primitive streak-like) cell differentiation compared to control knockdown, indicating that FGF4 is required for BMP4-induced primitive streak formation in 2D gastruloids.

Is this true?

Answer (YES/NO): YES